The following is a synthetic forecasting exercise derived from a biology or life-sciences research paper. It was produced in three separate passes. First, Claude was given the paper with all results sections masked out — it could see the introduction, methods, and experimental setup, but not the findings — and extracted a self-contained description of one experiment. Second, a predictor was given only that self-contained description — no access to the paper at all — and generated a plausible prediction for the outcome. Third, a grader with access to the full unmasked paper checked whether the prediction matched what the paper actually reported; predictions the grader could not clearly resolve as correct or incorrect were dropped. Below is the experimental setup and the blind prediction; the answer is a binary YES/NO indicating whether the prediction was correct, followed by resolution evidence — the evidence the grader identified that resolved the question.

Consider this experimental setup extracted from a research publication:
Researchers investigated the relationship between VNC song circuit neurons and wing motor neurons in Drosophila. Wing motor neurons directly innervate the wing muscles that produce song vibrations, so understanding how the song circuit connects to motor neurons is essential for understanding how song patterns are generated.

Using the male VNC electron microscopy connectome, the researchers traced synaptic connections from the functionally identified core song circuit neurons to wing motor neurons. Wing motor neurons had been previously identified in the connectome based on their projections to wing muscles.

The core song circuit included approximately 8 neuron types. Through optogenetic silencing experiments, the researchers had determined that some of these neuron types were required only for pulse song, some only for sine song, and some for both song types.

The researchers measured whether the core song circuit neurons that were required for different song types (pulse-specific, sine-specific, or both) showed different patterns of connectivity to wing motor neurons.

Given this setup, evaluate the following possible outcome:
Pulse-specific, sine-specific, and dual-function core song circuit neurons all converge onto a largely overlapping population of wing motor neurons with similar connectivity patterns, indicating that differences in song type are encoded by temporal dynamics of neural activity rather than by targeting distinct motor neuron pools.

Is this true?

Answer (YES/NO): NO